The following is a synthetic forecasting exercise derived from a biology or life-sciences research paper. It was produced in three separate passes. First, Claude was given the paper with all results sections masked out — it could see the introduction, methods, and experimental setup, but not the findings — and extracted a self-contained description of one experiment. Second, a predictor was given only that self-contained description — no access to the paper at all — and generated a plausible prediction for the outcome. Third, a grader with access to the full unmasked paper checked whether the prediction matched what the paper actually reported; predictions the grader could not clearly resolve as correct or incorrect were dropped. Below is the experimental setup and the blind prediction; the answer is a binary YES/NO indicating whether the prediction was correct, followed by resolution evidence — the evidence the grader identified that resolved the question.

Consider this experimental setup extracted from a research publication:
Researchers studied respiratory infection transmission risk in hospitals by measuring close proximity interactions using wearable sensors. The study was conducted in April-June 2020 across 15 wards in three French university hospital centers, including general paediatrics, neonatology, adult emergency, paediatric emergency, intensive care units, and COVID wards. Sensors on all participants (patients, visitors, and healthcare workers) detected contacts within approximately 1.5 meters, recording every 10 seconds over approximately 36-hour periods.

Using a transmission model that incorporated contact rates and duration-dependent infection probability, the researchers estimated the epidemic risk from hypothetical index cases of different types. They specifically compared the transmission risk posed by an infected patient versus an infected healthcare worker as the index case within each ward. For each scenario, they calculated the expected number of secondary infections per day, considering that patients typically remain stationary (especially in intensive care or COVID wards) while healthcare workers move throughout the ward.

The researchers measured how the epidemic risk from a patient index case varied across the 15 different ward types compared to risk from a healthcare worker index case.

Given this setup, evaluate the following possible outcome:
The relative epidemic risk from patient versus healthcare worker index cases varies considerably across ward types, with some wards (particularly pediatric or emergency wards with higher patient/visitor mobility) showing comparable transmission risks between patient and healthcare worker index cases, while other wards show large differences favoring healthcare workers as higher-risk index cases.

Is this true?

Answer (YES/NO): NO